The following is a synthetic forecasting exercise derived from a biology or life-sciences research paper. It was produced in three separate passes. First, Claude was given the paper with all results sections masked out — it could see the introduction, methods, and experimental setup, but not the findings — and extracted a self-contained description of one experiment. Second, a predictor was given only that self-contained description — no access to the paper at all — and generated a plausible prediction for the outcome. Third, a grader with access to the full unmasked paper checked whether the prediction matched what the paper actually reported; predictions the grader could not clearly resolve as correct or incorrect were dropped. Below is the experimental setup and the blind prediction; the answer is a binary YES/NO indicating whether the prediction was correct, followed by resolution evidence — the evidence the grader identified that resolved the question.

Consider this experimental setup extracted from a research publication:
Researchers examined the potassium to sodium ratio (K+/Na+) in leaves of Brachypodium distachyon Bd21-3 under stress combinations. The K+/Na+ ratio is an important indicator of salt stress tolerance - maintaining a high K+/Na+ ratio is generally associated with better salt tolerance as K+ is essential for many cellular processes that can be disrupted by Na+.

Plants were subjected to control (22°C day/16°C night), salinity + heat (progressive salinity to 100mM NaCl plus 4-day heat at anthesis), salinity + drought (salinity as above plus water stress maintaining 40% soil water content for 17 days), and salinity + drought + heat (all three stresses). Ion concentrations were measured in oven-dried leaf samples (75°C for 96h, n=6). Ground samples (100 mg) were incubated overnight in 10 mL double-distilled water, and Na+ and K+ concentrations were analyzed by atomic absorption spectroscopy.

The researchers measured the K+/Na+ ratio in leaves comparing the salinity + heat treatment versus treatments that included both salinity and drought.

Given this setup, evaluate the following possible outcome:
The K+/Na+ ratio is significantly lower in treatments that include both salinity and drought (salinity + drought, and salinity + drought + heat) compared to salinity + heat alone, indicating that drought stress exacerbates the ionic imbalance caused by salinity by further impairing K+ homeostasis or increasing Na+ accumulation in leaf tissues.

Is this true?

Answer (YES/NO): NO